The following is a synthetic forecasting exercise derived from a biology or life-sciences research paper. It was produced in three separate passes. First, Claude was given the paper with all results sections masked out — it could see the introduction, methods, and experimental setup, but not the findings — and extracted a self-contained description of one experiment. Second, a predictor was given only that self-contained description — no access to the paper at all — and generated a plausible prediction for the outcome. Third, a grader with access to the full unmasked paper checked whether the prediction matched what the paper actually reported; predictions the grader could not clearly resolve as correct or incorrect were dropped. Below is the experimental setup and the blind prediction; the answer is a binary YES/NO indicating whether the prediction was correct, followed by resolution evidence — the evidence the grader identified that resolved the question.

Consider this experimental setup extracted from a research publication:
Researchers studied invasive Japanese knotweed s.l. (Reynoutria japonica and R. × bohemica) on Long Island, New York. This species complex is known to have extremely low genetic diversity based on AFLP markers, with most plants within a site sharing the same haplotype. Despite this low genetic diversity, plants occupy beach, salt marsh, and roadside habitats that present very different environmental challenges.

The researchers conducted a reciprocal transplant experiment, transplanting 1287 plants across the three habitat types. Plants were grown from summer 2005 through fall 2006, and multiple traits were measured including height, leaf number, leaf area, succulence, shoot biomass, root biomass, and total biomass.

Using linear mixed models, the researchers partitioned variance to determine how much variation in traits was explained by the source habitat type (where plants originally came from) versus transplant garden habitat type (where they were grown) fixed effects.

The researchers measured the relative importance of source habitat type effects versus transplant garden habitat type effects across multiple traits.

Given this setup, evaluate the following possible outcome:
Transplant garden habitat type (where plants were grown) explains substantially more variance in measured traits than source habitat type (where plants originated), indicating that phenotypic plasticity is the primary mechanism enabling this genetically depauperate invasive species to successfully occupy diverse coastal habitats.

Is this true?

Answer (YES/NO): NO